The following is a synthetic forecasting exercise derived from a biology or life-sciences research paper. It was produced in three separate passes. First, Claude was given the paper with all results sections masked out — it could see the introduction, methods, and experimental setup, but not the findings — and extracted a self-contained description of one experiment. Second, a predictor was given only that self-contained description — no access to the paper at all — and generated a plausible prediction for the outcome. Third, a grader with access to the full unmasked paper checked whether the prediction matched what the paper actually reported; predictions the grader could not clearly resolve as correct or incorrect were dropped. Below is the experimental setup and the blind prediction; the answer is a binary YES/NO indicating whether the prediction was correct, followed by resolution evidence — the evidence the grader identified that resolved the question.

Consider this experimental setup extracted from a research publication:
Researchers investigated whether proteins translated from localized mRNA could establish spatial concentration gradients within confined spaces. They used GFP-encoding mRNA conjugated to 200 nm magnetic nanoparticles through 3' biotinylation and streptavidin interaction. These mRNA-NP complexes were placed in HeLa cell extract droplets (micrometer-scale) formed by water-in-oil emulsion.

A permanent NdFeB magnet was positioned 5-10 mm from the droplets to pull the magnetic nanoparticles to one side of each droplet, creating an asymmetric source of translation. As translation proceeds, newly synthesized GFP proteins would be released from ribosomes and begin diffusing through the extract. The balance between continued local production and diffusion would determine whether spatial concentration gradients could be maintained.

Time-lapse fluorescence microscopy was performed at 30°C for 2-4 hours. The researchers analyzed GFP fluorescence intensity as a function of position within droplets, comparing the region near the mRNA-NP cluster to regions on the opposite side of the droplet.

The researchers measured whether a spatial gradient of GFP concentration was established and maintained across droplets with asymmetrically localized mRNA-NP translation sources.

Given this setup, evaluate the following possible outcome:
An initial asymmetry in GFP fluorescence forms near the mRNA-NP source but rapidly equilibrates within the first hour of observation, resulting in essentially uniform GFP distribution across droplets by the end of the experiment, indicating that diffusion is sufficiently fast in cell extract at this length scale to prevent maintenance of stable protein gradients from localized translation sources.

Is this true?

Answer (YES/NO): YES